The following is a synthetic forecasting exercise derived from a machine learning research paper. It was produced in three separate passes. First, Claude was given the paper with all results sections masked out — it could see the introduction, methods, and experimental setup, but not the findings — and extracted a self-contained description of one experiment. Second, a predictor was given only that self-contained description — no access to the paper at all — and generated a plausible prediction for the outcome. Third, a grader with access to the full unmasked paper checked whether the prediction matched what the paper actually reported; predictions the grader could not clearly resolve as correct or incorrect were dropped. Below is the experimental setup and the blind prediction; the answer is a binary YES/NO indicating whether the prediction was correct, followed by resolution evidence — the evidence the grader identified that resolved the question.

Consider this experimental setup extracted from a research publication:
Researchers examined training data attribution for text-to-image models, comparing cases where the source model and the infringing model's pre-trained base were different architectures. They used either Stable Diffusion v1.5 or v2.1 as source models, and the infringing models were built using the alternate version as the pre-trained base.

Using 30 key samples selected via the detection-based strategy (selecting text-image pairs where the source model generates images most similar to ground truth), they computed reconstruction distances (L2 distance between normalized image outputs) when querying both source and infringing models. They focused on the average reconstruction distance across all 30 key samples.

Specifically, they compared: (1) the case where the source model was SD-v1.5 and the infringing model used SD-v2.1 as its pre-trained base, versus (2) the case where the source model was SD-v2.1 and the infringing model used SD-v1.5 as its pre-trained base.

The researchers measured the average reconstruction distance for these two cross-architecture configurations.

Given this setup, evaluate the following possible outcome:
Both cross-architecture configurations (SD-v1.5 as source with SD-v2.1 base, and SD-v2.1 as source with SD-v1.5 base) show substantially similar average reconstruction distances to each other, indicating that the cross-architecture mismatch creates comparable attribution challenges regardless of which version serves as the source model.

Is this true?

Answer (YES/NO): YES